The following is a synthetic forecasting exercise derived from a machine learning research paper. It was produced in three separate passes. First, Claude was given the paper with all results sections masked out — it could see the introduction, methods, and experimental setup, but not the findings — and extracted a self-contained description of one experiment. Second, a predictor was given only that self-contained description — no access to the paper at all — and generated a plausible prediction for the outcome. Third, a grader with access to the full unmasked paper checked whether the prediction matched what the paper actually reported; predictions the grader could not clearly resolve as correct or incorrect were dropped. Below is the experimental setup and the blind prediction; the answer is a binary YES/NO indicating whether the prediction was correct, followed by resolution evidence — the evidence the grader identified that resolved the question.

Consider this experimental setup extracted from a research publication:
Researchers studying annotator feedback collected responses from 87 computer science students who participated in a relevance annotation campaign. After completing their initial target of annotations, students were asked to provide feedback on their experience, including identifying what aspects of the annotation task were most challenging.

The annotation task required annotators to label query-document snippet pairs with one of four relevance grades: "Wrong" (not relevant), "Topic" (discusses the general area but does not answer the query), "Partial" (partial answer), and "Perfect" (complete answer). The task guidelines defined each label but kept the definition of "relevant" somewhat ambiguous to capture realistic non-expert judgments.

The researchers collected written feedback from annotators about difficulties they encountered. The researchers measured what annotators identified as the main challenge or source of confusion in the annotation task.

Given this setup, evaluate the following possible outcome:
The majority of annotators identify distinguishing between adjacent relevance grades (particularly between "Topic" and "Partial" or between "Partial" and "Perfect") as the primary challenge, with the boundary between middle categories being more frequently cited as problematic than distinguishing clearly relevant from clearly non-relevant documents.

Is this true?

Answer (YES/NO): NO